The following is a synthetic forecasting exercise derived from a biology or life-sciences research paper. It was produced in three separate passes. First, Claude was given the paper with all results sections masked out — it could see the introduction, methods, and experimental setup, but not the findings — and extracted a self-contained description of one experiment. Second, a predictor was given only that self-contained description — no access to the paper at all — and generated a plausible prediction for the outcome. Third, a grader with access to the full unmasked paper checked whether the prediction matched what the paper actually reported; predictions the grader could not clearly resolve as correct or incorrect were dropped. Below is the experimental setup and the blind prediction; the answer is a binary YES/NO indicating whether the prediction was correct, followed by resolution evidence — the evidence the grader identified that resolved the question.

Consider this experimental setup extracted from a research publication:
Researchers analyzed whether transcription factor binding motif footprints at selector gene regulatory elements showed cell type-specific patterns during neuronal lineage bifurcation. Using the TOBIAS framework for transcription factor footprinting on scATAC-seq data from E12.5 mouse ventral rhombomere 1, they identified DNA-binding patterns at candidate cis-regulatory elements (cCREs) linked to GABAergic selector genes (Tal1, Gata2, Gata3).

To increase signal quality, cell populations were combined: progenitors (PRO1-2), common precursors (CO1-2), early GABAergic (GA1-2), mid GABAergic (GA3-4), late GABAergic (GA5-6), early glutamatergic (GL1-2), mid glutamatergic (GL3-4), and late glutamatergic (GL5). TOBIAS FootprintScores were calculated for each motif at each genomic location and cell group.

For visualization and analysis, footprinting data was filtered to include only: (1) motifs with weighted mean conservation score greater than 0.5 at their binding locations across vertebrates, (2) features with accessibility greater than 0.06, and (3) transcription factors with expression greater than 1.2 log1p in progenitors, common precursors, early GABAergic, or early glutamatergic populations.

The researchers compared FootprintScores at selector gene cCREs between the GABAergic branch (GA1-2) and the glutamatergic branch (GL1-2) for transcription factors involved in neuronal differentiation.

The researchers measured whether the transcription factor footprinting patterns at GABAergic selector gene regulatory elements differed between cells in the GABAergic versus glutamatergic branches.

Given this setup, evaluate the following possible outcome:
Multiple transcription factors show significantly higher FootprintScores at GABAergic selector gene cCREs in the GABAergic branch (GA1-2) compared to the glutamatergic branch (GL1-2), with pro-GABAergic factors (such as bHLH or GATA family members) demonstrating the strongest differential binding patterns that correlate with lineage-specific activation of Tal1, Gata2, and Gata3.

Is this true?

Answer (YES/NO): YES